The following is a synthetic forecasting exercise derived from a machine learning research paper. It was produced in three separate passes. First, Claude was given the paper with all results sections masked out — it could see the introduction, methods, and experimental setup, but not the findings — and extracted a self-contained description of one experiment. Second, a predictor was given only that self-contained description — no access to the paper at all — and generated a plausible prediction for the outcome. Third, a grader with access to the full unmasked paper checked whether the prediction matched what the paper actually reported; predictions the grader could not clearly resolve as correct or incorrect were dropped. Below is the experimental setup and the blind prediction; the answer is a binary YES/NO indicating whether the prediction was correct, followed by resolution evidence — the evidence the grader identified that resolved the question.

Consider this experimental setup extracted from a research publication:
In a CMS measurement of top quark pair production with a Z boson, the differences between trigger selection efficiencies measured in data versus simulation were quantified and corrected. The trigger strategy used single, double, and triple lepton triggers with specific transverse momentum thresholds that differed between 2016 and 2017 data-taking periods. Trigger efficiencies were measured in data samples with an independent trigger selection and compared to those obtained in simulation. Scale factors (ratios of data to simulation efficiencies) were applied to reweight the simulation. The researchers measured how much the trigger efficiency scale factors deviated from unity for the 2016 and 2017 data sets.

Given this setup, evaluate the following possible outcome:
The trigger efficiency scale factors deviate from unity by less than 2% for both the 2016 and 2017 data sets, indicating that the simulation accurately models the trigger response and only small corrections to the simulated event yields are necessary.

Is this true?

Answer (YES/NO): NO